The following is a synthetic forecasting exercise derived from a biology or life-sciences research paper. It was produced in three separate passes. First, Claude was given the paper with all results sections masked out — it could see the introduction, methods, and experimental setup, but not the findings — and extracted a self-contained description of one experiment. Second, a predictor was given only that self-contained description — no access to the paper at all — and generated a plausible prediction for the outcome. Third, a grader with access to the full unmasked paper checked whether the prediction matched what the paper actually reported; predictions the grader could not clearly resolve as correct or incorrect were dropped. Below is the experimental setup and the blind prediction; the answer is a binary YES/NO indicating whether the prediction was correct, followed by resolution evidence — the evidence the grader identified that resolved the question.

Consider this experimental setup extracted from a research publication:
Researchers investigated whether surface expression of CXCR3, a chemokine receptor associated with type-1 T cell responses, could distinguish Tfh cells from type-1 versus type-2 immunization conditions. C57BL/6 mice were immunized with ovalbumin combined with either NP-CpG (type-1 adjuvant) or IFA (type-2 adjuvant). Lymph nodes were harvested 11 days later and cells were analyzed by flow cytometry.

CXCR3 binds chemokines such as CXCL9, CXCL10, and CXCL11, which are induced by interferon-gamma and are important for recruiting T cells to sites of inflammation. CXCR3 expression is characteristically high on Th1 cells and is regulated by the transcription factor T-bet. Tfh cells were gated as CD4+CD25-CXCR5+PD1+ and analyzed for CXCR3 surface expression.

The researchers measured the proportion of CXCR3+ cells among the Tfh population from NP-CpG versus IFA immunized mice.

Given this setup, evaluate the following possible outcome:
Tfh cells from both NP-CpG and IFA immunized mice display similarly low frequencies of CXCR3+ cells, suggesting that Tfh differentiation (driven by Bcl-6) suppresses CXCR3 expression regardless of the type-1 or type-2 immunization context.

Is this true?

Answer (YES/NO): NO